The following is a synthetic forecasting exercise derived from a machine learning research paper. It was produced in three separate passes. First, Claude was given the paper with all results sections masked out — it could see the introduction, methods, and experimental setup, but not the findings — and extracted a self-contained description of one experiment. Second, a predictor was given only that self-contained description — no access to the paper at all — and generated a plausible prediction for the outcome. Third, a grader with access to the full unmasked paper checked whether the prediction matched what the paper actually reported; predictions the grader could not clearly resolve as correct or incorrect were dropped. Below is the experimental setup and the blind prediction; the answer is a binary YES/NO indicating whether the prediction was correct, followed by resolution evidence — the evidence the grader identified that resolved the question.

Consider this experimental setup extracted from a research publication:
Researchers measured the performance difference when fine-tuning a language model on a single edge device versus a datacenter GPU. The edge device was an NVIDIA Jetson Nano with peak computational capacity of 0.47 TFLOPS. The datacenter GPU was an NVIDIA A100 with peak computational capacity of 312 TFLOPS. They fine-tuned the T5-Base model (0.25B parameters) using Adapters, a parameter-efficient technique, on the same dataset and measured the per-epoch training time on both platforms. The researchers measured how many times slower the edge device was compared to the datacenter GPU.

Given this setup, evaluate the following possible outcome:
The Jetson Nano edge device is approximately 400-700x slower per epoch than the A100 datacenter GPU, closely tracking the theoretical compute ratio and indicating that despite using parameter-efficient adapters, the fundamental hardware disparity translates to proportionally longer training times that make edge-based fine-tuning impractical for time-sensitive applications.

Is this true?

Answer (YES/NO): NO